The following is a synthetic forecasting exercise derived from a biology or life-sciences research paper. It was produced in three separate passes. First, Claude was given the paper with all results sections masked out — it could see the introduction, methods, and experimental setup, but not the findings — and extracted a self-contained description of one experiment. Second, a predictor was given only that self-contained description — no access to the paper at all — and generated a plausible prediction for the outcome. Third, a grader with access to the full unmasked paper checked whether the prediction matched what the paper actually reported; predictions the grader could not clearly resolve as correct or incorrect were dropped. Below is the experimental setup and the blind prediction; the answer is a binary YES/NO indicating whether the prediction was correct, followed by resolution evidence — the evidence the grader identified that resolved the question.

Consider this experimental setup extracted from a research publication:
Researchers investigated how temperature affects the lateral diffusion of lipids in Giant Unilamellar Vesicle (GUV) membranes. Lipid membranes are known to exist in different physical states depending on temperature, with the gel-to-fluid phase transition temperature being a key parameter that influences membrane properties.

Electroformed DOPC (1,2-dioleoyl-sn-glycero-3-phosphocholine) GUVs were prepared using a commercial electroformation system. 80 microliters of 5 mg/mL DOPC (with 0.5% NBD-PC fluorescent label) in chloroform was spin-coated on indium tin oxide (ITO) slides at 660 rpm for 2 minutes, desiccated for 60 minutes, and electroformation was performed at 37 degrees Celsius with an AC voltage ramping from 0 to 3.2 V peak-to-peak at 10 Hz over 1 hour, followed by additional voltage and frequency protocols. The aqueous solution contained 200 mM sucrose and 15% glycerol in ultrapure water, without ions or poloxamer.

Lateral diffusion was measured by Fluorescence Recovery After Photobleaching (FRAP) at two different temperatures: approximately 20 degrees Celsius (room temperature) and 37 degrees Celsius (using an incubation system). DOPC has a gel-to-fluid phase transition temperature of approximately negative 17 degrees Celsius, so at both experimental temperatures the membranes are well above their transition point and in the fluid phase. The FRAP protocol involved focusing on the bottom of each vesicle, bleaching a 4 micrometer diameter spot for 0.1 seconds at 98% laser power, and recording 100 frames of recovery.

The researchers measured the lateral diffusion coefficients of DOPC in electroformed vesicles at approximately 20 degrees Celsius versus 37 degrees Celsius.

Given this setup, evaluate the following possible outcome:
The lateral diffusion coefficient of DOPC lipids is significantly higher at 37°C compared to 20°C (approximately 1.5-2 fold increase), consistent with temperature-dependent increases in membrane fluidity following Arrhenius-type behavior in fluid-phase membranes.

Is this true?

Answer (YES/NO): YES